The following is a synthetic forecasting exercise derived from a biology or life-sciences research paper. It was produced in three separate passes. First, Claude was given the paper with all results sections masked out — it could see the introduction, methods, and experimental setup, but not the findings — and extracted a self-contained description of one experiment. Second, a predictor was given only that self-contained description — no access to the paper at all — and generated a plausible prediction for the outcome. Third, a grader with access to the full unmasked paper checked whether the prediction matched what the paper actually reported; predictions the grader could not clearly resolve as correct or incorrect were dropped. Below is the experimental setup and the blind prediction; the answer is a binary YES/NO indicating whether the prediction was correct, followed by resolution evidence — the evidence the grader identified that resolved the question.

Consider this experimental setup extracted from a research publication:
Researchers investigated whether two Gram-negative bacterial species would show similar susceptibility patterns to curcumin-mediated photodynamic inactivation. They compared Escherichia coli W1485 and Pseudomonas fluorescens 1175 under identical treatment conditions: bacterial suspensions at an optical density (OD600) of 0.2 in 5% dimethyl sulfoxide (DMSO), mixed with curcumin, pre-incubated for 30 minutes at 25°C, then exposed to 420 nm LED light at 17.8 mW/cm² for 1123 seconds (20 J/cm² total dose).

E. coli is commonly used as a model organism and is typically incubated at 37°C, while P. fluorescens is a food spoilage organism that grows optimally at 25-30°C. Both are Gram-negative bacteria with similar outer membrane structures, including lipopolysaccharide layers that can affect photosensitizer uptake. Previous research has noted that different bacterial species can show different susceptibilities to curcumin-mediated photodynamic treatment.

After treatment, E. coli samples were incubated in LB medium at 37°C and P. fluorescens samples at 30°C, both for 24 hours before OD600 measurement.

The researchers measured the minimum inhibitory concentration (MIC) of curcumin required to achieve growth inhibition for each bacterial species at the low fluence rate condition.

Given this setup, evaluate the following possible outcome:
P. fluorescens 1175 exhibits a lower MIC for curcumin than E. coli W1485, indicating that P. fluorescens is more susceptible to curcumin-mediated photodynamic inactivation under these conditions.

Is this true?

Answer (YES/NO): NO